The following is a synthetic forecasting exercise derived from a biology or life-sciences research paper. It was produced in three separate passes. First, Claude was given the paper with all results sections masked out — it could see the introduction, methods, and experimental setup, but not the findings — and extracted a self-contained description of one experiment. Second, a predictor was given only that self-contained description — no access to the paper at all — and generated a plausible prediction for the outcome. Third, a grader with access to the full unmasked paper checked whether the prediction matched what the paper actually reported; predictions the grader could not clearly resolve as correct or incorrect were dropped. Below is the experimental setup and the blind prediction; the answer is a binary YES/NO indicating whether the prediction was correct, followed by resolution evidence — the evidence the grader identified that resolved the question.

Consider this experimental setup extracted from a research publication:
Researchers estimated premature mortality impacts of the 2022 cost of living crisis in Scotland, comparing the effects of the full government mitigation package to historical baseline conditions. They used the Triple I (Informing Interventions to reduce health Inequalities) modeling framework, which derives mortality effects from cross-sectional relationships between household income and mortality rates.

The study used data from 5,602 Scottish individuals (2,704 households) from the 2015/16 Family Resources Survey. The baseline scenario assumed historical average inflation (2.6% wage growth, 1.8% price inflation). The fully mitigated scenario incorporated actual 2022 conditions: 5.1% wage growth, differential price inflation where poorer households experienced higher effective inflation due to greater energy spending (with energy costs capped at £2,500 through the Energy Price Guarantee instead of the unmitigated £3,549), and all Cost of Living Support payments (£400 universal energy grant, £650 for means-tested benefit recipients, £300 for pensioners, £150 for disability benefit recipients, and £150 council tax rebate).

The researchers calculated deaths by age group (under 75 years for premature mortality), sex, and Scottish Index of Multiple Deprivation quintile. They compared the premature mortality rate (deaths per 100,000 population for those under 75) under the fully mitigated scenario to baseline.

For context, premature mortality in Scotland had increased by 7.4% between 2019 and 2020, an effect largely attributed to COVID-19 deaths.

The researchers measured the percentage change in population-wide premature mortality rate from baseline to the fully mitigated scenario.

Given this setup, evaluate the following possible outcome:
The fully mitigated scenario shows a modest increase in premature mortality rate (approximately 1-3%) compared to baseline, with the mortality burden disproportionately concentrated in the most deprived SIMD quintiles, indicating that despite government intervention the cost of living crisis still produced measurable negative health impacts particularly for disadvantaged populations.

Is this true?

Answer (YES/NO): NO